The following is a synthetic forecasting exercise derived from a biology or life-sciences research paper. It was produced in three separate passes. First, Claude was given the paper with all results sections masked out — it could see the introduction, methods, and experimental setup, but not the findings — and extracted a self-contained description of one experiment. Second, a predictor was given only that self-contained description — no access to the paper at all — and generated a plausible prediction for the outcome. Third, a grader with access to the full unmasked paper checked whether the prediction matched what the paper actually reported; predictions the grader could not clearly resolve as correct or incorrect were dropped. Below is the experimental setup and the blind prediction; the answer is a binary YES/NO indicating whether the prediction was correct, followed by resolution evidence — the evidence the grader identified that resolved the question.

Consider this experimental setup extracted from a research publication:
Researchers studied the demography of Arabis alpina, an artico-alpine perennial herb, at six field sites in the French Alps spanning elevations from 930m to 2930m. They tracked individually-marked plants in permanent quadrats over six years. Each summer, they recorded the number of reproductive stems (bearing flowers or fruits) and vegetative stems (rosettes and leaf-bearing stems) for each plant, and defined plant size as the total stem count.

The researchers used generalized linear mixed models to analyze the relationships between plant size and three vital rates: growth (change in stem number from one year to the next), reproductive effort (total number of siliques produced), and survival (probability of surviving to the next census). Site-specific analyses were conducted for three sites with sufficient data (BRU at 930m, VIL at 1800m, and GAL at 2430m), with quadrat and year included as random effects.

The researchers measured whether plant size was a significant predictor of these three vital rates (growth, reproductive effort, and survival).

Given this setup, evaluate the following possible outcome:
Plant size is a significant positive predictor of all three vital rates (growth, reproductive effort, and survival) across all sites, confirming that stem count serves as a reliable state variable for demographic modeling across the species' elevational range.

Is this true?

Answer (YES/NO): NO